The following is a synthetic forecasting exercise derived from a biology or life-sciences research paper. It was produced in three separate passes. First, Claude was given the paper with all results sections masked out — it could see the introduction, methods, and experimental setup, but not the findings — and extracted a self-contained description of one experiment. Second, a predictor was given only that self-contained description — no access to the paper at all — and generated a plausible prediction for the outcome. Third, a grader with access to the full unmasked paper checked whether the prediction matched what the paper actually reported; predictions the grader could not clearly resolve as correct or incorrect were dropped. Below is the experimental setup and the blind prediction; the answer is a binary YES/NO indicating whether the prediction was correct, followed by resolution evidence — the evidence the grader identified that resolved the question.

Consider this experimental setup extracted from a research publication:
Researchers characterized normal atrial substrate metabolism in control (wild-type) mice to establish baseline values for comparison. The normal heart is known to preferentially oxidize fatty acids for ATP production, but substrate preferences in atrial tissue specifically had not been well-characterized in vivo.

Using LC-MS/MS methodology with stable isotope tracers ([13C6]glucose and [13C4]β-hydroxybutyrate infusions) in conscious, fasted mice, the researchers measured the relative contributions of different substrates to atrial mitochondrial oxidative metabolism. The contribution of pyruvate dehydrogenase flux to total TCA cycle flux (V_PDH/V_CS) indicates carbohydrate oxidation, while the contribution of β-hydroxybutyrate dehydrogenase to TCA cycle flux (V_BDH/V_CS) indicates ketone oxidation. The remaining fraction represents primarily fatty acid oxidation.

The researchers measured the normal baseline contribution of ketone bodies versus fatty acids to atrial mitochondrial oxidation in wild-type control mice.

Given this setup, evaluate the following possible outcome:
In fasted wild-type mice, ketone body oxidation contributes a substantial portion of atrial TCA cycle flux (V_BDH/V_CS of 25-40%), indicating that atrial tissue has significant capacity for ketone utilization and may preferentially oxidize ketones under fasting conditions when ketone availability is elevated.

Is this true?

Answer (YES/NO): NO